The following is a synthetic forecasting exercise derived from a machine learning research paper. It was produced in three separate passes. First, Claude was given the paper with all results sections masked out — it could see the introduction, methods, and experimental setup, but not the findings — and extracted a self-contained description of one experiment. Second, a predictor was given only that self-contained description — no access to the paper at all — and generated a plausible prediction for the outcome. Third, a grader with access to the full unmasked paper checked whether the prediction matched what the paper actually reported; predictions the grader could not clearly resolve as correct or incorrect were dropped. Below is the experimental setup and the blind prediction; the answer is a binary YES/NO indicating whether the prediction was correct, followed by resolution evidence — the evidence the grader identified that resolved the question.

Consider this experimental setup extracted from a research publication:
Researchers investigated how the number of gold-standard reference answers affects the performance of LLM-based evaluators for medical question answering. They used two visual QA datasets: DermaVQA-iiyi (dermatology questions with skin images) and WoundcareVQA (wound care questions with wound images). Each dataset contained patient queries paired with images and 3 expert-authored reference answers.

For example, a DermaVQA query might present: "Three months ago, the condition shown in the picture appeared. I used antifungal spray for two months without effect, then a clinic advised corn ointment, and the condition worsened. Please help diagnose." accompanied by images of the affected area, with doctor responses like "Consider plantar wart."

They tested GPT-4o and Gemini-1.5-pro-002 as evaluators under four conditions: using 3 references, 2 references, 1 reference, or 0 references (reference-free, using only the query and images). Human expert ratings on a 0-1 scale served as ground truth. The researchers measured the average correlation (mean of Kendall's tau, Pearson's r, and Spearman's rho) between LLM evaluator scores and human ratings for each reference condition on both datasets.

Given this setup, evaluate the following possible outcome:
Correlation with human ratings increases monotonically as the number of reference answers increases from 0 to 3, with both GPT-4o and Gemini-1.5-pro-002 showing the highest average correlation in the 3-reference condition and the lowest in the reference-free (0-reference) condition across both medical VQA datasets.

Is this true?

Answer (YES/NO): NO